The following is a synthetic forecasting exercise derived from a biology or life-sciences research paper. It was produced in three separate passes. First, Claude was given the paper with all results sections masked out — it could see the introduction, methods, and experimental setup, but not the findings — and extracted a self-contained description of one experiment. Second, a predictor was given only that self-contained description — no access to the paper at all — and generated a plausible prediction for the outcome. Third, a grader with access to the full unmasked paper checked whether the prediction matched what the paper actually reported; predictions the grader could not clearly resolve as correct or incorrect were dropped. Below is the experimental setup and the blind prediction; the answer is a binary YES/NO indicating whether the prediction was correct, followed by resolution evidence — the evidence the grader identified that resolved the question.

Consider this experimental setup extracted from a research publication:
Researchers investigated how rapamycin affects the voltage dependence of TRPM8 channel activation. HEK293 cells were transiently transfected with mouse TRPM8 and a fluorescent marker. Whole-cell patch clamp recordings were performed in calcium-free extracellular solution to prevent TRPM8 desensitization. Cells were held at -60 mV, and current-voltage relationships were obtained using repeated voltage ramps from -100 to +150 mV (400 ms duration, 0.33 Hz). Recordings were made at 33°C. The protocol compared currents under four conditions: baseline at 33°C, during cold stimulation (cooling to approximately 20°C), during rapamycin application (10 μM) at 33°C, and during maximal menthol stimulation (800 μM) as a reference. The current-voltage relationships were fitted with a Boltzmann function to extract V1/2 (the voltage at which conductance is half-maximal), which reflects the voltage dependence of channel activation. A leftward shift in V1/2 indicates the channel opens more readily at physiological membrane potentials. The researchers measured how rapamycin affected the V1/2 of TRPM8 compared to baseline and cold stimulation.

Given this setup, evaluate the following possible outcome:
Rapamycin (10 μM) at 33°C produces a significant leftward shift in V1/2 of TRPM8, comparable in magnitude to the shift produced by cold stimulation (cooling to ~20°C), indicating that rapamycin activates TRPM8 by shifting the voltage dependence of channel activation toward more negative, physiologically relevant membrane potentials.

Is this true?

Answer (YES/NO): NO